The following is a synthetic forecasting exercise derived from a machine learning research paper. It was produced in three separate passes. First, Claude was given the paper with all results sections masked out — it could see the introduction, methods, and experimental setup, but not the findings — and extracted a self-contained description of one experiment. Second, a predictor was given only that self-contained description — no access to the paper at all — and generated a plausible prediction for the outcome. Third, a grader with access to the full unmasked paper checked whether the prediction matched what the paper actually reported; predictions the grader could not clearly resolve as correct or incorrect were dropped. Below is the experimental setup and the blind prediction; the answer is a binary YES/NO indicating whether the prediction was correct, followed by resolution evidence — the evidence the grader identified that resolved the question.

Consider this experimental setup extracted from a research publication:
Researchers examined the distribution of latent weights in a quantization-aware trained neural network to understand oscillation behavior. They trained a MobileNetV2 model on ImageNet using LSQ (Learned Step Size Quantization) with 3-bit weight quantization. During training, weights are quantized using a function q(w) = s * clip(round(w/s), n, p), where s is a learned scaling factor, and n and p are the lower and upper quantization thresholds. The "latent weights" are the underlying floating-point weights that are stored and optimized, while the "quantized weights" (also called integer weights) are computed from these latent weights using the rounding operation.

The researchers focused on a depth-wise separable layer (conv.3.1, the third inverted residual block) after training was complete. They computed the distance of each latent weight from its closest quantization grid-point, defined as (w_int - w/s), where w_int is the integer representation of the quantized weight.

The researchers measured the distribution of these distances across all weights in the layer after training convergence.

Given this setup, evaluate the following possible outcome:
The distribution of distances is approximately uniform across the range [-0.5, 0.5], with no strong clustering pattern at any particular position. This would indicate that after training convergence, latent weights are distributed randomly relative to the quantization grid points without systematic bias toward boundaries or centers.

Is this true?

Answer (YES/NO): NO